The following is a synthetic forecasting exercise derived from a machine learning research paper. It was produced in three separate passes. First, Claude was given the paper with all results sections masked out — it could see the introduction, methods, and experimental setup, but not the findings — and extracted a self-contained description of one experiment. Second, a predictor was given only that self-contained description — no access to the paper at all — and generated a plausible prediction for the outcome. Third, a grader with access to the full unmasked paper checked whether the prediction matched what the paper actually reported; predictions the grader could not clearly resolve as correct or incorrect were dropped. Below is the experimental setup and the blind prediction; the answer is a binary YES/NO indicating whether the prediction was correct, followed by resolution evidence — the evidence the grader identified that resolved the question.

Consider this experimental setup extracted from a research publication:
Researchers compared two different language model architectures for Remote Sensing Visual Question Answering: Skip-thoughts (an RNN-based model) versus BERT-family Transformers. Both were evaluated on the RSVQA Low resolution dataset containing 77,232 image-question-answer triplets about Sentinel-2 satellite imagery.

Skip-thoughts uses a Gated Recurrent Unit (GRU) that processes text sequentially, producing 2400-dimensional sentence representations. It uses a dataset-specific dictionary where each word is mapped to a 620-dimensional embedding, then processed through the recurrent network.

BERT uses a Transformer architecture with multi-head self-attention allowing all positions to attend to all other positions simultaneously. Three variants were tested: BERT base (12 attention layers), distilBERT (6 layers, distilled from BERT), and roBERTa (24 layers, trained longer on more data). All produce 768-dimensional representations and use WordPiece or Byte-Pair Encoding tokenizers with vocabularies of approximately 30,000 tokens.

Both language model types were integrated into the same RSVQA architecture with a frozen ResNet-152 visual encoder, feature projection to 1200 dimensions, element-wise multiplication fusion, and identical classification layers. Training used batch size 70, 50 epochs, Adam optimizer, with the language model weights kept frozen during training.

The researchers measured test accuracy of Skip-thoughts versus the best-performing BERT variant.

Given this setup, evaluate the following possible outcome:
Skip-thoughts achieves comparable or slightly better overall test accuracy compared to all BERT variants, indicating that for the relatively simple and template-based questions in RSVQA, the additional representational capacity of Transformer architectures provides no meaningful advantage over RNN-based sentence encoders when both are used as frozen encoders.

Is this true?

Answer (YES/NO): NO